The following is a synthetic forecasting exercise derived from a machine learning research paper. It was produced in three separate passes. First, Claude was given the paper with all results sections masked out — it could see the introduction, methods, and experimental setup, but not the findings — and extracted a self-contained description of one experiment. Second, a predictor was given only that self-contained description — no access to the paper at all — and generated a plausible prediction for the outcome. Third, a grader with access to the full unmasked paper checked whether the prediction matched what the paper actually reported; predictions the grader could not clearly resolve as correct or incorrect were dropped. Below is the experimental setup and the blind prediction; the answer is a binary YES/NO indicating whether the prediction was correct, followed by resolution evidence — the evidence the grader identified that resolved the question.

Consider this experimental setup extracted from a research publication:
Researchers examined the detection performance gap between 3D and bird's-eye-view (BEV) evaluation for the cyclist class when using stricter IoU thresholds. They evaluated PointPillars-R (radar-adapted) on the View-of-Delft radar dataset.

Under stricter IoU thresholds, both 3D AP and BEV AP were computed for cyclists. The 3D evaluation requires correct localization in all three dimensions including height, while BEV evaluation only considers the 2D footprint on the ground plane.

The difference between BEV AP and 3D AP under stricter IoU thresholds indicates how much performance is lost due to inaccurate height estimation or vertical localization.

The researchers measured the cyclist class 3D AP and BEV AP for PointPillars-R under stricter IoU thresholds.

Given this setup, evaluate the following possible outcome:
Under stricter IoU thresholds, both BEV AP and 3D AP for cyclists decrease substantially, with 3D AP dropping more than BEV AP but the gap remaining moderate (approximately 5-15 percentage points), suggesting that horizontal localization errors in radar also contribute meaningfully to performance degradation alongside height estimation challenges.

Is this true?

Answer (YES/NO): NO